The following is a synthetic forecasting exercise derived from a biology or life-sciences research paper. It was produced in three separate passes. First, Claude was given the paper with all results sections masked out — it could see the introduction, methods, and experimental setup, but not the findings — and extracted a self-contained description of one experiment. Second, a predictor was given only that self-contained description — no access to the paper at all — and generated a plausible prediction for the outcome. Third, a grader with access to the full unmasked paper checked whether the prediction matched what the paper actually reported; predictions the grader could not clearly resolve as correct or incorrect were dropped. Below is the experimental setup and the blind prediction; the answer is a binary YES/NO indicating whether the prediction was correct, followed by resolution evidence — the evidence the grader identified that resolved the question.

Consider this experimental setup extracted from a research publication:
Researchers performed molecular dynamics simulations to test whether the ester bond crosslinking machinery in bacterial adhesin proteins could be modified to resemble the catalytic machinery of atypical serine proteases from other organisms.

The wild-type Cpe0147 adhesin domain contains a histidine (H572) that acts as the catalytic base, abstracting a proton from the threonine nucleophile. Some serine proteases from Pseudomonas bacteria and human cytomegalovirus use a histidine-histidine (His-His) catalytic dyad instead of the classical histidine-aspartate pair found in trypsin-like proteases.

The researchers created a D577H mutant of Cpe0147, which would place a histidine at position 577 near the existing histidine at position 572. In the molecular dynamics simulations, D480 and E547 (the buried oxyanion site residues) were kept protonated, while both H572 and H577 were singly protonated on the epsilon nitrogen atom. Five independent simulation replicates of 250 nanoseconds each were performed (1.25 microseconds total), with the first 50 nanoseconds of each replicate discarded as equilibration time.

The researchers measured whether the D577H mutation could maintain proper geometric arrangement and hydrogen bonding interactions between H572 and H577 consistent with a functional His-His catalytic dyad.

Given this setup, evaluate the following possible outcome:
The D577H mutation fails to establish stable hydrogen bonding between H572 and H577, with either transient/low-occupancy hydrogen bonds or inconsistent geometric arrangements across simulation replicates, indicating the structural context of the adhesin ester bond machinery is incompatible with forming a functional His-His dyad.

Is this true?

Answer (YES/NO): NO